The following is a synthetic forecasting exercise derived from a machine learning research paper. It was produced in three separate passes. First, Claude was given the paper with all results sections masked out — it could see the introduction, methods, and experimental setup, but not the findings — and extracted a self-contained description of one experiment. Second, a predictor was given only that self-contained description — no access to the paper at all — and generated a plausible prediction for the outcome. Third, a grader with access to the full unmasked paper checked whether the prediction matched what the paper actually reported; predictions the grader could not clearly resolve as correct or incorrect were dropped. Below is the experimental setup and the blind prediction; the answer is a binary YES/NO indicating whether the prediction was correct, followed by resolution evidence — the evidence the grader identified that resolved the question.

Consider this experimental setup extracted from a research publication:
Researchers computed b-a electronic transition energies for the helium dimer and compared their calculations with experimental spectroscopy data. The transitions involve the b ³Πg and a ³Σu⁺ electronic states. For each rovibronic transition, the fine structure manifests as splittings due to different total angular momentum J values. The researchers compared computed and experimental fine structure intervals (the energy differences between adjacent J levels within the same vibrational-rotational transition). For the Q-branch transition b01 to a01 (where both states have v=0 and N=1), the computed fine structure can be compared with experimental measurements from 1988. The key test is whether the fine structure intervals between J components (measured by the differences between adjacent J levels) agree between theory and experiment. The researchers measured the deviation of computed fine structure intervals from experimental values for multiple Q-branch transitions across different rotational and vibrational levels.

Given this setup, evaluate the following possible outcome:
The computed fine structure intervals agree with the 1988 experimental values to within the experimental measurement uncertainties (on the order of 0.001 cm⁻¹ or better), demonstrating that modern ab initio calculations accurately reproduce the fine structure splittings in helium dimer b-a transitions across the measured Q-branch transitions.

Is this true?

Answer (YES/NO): YES